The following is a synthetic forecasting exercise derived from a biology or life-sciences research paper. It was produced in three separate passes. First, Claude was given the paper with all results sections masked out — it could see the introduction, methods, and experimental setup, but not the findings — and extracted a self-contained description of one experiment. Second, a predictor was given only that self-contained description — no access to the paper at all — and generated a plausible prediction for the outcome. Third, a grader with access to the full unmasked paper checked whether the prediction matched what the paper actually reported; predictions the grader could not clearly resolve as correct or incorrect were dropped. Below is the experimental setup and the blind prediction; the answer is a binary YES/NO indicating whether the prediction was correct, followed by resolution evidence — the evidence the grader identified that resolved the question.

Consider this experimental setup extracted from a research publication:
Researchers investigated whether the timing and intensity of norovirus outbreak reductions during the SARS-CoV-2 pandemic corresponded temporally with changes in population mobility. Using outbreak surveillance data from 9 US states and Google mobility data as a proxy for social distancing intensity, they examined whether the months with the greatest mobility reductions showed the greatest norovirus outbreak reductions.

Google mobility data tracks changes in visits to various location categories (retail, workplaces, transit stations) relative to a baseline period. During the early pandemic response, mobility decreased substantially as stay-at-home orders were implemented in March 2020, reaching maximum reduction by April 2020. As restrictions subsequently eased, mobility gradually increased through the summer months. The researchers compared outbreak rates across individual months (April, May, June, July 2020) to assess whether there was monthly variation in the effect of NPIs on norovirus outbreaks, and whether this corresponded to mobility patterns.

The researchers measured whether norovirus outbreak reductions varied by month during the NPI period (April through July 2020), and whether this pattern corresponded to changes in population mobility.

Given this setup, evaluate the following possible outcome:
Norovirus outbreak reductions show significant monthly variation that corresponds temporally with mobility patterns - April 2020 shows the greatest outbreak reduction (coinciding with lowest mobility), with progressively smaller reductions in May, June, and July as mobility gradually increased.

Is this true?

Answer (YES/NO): NO